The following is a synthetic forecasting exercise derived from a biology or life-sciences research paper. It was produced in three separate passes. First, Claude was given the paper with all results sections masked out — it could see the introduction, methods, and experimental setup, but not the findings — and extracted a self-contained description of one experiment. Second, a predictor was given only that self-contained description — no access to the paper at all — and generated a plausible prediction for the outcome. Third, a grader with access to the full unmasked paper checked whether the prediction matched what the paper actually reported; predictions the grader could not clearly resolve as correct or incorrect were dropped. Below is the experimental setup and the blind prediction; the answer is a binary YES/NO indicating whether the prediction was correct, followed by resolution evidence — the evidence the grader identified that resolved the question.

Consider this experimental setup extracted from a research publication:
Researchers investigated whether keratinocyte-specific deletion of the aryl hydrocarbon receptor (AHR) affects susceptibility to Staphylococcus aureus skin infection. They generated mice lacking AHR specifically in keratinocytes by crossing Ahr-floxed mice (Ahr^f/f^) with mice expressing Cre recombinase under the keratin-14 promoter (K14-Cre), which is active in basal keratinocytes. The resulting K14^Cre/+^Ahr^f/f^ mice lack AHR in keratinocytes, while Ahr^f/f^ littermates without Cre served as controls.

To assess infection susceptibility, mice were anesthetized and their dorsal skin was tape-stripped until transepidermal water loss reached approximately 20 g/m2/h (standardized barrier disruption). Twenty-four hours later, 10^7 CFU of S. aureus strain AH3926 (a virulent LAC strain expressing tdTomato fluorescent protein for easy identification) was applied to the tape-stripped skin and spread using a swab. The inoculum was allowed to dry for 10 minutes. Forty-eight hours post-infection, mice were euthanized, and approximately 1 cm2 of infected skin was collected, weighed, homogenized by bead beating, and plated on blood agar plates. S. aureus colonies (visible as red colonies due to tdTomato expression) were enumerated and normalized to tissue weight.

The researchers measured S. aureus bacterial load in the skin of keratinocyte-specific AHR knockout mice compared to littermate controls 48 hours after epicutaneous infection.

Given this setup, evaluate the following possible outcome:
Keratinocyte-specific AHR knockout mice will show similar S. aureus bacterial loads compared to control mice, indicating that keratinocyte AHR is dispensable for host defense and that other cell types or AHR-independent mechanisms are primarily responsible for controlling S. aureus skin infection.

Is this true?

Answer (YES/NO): NO